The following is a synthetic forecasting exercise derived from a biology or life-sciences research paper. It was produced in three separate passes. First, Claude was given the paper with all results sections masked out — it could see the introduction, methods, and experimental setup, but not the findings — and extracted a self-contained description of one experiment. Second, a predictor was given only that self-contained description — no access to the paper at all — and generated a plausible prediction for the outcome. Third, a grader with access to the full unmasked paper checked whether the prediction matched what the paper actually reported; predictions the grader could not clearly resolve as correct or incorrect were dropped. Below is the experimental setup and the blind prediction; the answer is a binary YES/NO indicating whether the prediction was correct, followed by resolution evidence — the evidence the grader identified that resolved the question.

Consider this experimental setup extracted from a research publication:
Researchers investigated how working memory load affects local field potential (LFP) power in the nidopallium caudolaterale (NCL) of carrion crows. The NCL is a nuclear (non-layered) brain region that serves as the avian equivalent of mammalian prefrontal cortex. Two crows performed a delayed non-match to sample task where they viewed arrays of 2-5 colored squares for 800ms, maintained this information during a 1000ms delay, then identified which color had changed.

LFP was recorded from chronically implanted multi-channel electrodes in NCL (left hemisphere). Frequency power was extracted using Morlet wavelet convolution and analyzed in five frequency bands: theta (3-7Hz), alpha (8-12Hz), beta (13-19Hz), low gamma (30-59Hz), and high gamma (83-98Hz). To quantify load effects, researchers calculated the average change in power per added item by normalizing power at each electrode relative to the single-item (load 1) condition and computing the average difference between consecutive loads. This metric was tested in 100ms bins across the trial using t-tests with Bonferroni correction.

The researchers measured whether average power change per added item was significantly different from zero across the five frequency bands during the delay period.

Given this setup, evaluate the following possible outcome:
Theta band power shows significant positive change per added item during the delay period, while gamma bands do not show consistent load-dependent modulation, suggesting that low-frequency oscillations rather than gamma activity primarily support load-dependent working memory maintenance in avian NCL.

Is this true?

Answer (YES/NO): NO